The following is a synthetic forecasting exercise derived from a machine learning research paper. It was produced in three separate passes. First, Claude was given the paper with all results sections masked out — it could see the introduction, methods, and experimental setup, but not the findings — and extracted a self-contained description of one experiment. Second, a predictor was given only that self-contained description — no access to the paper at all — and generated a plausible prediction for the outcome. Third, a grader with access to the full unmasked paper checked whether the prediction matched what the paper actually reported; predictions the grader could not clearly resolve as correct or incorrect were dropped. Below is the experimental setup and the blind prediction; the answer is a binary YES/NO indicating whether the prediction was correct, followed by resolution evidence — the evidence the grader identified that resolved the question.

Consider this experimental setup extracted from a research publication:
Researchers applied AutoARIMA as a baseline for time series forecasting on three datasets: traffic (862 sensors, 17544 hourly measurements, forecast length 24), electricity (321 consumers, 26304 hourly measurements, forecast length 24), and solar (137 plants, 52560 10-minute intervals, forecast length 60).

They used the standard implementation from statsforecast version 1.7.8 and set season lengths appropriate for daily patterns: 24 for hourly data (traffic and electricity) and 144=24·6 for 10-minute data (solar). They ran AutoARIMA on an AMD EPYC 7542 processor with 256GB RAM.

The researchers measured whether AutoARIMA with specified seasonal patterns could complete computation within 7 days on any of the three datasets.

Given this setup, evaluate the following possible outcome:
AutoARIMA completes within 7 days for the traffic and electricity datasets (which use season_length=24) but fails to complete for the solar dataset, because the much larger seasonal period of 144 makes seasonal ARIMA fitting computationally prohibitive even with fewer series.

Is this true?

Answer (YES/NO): NO